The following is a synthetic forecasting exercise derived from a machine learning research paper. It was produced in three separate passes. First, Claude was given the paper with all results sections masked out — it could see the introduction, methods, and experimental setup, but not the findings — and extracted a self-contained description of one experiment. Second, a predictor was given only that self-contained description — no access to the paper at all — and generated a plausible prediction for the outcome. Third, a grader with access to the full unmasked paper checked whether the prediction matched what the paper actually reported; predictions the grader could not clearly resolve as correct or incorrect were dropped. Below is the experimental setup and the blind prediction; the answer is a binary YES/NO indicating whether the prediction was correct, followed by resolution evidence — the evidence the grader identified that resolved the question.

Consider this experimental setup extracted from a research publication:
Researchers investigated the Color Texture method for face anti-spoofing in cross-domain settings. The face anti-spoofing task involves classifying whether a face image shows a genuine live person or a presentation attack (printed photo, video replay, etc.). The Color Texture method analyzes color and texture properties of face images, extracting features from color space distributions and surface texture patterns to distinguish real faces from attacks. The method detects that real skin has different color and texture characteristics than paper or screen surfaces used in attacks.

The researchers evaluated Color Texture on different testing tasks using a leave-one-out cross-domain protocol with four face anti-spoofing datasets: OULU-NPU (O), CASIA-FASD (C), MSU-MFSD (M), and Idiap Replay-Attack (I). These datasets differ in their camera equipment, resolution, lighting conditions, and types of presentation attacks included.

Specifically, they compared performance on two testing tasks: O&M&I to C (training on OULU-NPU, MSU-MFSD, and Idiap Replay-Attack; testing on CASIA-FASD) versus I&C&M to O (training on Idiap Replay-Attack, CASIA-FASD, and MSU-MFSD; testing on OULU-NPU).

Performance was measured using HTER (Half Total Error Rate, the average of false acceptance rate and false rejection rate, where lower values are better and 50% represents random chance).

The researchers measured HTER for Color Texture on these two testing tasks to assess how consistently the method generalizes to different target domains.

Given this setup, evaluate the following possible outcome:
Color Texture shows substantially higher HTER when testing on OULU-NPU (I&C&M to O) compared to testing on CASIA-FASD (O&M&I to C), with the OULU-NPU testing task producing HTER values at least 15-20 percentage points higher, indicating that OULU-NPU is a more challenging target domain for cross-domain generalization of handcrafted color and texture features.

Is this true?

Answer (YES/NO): YES